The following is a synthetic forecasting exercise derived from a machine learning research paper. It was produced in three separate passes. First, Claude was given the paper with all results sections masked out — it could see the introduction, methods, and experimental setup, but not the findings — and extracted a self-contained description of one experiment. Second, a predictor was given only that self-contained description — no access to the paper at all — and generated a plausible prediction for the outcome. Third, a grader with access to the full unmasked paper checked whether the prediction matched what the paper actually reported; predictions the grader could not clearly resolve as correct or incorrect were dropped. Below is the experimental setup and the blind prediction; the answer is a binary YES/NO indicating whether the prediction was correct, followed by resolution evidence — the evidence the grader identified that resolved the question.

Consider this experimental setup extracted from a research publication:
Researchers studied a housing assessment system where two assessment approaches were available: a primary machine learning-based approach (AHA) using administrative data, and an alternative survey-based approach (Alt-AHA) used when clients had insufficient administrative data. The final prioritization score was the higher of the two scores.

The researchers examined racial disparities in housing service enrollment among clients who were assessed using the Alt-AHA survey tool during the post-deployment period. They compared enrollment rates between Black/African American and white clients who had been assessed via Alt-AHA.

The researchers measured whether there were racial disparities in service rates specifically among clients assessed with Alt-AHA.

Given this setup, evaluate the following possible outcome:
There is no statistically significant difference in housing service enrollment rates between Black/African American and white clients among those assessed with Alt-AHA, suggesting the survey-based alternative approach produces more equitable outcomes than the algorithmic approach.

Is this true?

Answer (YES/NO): NO